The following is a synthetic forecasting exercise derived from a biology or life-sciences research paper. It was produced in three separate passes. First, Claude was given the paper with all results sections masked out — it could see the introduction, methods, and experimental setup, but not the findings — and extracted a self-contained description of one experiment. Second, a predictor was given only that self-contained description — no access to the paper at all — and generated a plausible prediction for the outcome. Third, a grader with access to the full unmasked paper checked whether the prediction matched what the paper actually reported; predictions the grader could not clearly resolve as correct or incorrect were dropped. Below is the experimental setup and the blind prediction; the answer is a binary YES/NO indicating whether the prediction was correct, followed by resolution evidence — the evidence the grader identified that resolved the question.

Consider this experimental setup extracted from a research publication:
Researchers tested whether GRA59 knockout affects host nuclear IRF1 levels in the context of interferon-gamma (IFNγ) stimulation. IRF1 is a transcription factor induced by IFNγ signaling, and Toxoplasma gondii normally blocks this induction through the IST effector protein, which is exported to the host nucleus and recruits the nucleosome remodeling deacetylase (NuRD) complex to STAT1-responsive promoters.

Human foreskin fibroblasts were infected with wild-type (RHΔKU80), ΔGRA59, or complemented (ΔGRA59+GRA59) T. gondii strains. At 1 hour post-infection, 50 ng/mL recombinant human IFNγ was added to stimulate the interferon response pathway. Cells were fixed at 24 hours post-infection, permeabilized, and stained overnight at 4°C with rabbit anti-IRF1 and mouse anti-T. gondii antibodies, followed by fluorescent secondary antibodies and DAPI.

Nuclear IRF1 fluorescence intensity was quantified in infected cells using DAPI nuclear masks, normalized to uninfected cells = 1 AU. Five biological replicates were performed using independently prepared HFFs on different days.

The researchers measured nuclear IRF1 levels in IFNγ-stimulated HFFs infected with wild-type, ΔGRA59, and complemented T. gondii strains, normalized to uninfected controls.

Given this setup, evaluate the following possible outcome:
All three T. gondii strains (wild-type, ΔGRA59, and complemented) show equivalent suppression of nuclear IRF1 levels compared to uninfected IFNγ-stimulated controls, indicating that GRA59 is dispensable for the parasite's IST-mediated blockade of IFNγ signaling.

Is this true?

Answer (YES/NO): YES